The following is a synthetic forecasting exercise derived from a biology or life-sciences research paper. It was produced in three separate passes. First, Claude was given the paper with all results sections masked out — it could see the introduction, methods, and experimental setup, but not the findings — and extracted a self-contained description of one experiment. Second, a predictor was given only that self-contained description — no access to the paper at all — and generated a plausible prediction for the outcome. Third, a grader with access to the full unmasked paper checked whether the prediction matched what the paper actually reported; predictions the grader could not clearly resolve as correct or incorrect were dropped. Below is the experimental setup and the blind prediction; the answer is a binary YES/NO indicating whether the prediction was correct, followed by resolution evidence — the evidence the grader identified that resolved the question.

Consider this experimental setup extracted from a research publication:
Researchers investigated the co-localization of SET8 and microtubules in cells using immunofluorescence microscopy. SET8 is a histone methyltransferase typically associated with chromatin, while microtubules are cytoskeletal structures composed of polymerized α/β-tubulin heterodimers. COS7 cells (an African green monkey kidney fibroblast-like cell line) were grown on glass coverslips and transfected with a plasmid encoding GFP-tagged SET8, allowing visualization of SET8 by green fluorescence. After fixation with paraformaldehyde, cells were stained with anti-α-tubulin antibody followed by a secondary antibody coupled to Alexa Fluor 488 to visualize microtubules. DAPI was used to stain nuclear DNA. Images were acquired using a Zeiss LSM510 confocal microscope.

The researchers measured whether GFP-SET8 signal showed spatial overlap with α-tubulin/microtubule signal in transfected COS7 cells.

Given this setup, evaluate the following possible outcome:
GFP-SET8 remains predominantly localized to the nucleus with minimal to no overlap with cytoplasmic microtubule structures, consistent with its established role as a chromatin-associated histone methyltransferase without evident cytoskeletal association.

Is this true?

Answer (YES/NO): NO